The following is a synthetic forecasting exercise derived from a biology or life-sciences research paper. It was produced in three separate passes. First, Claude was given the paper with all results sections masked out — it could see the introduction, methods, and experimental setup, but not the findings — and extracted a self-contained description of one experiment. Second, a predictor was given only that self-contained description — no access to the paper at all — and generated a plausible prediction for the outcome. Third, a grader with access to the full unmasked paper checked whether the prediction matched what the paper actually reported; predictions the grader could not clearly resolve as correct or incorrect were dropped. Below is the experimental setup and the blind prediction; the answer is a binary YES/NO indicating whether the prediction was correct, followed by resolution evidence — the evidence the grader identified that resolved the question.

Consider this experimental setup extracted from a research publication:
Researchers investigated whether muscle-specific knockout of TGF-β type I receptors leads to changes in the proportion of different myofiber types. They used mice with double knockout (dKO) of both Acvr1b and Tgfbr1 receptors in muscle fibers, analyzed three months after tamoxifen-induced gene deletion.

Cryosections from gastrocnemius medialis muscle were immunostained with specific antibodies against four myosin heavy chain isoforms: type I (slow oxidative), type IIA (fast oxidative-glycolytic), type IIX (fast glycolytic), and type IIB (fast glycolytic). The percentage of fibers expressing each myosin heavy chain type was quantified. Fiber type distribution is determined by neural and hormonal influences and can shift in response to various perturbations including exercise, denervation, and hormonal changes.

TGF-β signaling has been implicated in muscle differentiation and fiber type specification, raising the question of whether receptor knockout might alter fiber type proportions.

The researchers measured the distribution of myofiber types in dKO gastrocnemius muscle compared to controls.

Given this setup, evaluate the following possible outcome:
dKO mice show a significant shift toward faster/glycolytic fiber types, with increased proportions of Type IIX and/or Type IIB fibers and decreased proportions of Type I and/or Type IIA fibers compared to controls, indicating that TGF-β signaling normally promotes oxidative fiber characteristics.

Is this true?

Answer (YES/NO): YES